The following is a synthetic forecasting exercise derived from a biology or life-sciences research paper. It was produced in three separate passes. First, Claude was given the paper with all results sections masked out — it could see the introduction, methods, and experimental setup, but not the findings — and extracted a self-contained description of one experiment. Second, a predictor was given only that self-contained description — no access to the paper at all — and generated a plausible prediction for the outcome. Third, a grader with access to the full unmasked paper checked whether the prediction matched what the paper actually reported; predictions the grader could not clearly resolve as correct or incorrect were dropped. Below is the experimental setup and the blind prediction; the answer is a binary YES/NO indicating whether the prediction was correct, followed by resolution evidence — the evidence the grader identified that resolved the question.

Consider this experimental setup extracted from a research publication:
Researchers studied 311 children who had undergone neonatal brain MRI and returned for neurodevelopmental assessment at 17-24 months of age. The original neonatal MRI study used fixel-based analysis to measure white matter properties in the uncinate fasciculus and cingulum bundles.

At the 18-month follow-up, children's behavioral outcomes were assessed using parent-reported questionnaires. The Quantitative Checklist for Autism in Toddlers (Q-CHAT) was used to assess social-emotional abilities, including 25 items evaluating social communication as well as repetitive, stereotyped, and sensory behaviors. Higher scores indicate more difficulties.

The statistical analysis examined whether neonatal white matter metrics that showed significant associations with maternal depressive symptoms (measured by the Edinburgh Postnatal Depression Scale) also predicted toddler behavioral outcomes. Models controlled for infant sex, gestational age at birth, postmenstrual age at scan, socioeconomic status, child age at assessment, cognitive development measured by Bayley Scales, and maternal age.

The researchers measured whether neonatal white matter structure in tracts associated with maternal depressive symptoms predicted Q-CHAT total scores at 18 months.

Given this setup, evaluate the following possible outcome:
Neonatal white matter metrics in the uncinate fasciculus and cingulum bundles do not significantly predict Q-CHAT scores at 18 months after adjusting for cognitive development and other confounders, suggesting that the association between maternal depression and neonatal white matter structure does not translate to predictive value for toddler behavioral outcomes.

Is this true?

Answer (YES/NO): NO